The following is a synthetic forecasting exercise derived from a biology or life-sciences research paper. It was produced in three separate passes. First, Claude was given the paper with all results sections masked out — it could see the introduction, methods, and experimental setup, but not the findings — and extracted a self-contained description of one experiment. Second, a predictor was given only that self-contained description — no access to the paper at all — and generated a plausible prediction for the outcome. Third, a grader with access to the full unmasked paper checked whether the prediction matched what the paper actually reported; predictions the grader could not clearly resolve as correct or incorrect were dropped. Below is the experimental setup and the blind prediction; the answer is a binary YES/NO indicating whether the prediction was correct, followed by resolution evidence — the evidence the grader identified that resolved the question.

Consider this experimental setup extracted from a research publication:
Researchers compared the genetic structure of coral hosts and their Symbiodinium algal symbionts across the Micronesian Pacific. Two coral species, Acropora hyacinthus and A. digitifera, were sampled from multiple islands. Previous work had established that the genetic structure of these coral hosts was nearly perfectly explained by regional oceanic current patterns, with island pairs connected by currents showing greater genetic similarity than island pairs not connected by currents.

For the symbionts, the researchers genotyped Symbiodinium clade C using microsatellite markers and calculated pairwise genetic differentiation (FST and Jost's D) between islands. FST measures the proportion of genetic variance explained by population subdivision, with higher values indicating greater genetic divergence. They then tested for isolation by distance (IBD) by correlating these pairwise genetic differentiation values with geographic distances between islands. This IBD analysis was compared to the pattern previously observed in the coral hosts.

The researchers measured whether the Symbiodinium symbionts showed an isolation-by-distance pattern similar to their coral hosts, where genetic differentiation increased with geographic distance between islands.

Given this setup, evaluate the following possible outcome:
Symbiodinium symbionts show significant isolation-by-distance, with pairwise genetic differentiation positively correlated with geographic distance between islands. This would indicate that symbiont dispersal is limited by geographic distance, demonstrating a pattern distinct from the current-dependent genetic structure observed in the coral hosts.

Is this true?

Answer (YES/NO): NO